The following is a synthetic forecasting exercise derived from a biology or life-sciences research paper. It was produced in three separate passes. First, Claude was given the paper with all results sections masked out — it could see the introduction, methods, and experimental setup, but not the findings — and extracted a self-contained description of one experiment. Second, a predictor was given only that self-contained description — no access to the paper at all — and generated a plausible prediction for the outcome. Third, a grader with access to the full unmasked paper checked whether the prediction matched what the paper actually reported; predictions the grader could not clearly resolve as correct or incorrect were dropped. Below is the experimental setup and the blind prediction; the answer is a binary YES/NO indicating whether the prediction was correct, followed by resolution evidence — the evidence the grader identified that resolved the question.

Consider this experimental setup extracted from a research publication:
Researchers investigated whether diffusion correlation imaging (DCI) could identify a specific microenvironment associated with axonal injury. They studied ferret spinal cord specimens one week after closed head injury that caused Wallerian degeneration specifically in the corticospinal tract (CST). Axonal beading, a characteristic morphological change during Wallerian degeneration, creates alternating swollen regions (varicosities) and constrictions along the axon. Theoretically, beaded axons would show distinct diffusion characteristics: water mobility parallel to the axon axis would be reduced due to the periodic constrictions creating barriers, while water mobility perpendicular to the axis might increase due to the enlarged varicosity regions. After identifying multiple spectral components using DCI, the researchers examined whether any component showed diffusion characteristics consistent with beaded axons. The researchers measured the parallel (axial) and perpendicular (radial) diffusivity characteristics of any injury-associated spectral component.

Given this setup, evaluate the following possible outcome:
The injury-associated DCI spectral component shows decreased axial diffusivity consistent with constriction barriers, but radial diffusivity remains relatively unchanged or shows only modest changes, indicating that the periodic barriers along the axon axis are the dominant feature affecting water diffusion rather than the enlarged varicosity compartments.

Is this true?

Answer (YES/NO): NO